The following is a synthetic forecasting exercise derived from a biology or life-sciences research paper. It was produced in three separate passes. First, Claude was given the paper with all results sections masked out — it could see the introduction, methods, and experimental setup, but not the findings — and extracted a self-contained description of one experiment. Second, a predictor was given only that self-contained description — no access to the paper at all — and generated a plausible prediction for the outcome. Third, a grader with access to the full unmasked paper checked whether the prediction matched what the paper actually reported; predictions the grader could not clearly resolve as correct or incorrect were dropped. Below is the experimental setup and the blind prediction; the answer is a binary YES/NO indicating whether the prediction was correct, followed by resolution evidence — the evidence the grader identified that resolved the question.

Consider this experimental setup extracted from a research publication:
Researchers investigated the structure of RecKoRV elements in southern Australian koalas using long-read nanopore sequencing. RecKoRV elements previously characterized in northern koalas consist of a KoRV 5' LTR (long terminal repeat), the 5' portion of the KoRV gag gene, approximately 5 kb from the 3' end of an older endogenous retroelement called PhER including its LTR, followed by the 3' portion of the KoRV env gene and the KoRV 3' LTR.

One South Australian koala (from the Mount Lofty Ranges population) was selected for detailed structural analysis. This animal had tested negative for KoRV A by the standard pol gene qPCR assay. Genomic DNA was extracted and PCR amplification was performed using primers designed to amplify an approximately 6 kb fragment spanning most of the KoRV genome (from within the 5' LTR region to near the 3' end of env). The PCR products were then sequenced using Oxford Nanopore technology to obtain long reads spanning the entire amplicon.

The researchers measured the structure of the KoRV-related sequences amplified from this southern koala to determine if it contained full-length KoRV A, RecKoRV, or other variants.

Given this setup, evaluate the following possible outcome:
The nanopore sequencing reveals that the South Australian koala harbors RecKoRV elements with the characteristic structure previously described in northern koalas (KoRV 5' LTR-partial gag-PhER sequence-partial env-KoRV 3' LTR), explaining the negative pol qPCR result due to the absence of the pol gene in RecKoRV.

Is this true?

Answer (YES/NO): NO